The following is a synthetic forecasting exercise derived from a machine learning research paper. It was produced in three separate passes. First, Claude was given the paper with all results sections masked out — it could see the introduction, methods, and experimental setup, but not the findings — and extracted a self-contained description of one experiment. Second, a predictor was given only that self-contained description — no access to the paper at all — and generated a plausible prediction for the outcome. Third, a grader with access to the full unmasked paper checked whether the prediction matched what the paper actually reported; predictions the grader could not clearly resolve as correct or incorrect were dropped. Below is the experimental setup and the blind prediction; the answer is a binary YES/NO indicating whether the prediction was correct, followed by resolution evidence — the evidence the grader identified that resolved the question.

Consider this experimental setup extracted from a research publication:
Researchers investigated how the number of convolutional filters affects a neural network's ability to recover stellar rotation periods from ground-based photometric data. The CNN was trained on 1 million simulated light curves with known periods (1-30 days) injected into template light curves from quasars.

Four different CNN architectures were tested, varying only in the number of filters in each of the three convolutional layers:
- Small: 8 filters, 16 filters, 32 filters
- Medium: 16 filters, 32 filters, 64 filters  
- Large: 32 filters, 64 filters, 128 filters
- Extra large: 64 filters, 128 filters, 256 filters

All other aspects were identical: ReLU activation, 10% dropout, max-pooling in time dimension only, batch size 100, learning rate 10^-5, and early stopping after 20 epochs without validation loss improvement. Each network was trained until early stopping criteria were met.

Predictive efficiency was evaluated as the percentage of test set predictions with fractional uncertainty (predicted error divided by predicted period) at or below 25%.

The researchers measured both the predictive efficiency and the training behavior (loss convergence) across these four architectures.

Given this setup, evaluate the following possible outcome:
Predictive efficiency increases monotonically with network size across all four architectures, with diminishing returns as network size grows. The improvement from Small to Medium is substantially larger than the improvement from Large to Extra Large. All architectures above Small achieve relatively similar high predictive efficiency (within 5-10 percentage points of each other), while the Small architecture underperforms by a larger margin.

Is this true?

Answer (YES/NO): NO